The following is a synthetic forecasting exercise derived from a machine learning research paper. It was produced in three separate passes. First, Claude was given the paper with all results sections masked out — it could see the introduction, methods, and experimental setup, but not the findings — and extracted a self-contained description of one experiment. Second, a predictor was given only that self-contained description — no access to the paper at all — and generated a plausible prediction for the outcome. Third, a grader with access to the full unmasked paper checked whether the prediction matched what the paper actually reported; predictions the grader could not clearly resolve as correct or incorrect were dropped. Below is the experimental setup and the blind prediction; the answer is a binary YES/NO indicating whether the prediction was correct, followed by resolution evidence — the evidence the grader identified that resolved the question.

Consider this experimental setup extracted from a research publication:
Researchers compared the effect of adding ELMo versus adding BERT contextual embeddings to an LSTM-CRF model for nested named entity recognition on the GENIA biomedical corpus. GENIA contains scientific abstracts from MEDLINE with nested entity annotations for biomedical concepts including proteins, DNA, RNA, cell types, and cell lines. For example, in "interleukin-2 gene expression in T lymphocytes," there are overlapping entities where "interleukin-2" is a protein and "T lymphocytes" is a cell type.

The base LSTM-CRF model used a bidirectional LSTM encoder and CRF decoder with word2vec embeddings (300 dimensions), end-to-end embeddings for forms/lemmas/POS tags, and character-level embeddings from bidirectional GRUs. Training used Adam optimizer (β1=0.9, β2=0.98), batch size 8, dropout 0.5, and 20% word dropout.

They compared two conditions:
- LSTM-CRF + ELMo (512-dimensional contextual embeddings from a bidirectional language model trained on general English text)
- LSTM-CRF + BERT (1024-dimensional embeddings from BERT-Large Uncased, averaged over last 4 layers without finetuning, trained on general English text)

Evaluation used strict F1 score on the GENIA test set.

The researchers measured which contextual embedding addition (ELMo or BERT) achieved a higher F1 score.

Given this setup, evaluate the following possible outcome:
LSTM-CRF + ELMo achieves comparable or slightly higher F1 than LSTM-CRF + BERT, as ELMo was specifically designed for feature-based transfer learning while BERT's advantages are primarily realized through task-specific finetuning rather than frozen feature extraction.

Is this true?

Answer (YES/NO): NO